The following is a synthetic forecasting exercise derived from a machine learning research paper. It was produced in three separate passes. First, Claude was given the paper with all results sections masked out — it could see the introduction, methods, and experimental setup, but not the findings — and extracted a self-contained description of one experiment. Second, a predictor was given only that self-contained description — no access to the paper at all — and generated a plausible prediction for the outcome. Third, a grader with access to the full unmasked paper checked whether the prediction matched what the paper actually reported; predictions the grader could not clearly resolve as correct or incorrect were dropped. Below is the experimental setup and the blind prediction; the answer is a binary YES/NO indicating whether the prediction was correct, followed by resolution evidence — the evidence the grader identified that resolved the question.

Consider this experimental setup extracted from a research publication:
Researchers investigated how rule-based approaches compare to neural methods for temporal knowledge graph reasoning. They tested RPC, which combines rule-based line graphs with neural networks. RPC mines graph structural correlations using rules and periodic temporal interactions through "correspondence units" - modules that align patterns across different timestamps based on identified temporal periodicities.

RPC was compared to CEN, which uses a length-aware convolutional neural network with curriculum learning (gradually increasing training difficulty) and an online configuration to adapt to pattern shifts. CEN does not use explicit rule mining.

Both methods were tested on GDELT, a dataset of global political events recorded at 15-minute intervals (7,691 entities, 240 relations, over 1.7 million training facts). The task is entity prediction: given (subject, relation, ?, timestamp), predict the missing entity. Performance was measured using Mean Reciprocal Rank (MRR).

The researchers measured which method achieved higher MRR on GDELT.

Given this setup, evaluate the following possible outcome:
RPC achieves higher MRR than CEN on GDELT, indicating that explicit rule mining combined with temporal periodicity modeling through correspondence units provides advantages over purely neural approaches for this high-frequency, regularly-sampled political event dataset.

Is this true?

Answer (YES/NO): YES